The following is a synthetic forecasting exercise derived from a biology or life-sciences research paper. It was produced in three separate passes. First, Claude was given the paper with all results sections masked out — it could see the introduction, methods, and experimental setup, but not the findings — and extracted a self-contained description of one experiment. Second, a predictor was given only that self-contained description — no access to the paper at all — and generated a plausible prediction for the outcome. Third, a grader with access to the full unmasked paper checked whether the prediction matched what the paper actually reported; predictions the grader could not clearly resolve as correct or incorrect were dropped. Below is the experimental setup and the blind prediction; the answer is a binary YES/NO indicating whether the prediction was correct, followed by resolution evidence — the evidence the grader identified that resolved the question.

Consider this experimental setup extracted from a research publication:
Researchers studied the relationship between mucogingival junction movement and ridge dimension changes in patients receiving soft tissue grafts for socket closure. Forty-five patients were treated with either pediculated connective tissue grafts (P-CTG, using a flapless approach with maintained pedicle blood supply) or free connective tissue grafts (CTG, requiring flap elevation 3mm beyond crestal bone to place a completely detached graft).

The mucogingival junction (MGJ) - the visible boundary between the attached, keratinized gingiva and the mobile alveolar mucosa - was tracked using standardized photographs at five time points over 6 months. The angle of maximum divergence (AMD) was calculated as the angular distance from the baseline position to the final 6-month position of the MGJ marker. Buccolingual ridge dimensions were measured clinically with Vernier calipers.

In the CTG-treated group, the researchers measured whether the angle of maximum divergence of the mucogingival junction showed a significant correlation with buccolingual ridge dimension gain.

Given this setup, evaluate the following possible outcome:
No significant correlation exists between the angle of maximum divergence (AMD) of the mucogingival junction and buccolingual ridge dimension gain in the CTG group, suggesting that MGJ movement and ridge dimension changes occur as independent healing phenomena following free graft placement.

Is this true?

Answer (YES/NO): NO